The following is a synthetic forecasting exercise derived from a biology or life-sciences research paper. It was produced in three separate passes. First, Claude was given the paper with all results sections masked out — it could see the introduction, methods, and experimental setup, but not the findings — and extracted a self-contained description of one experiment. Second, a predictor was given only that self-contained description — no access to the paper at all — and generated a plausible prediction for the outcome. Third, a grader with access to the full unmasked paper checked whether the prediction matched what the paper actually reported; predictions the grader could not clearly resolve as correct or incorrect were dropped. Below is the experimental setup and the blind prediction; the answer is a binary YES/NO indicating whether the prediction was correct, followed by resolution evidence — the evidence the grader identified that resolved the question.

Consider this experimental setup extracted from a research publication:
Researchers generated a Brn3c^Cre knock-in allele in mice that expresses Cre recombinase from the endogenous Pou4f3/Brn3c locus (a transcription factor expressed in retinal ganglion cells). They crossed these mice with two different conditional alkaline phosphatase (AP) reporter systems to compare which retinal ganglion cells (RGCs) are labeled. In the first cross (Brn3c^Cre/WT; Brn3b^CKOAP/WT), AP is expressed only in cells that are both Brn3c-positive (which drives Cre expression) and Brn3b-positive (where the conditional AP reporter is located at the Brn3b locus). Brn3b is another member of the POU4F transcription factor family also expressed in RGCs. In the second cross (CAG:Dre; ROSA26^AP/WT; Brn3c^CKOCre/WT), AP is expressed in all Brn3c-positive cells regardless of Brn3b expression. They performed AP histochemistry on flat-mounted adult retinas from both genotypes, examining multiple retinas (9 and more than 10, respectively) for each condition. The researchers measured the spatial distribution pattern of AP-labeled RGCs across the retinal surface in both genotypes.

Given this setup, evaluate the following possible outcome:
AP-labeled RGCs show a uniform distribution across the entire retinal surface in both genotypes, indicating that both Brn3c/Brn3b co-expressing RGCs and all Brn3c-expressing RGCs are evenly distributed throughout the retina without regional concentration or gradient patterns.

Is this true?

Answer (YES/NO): NO